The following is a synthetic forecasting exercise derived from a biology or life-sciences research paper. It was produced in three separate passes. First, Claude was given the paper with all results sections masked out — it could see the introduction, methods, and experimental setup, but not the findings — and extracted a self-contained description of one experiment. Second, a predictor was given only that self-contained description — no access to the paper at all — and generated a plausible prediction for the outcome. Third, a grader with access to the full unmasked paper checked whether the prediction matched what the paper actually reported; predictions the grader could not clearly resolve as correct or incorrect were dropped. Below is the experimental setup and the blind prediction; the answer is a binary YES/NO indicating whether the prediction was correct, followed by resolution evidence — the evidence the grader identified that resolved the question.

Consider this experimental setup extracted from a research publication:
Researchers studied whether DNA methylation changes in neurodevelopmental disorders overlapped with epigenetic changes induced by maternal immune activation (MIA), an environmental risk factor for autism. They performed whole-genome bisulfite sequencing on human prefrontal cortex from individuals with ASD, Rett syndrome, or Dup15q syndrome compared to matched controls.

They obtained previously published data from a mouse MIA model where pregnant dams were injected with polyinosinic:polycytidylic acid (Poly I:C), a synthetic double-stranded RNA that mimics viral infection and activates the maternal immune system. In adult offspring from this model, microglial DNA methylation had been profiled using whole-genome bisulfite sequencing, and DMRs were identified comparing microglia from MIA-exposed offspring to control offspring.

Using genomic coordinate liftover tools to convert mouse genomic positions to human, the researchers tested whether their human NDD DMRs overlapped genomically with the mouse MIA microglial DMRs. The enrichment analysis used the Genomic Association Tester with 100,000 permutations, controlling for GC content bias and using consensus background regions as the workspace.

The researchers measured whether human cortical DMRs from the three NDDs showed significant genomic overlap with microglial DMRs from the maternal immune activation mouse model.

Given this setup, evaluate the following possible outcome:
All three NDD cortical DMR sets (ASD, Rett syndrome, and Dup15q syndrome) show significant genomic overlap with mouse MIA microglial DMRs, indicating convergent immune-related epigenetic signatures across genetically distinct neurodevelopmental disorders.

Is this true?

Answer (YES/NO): YES